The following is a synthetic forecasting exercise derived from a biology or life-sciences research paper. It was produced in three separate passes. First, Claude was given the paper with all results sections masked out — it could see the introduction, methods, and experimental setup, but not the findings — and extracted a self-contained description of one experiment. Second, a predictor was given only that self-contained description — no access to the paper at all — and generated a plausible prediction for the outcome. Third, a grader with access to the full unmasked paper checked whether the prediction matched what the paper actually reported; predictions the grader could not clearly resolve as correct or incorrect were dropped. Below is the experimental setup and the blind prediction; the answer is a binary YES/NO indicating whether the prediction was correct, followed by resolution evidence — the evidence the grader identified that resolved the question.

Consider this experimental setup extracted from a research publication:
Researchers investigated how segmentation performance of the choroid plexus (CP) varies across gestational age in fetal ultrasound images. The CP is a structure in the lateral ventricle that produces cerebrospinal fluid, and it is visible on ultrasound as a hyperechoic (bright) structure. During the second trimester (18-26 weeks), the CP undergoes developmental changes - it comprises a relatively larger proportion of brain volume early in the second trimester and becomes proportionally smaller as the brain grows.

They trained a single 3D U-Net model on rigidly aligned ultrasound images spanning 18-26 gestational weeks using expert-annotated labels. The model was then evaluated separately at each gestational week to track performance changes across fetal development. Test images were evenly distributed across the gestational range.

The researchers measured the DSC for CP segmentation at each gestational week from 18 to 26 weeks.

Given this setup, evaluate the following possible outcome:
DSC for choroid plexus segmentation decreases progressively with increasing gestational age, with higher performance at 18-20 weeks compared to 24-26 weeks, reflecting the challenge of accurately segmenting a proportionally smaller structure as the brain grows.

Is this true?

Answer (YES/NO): YES